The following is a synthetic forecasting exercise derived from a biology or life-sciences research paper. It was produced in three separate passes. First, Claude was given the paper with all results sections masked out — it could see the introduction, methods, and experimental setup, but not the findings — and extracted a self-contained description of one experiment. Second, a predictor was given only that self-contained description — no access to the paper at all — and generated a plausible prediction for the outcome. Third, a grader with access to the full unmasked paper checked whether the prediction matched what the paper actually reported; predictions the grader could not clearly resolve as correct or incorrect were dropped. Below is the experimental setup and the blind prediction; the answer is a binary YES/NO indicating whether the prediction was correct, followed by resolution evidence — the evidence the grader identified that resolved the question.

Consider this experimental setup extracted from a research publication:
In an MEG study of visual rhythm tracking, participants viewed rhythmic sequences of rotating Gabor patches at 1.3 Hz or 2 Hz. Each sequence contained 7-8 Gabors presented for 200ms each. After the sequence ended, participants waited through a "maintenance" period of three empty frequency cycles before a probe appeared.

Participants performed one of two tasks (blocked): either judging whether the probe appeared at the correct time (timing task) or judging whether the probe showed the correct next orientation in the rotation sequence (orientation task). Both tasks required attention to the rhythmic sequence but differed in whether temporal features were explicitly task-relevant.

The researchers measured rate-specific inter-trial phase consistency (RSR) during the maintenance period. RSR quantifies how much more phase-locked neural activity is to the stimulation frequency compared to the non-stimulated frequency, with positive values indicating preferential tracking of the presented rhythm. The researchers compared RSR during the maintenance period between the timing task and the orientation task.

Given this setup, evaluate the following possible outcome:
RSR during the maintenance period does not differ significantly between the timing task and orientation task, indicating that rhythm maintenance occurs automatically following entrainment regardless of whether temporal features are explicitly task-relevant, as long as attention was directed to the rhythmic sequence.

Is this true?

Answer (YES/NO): NO